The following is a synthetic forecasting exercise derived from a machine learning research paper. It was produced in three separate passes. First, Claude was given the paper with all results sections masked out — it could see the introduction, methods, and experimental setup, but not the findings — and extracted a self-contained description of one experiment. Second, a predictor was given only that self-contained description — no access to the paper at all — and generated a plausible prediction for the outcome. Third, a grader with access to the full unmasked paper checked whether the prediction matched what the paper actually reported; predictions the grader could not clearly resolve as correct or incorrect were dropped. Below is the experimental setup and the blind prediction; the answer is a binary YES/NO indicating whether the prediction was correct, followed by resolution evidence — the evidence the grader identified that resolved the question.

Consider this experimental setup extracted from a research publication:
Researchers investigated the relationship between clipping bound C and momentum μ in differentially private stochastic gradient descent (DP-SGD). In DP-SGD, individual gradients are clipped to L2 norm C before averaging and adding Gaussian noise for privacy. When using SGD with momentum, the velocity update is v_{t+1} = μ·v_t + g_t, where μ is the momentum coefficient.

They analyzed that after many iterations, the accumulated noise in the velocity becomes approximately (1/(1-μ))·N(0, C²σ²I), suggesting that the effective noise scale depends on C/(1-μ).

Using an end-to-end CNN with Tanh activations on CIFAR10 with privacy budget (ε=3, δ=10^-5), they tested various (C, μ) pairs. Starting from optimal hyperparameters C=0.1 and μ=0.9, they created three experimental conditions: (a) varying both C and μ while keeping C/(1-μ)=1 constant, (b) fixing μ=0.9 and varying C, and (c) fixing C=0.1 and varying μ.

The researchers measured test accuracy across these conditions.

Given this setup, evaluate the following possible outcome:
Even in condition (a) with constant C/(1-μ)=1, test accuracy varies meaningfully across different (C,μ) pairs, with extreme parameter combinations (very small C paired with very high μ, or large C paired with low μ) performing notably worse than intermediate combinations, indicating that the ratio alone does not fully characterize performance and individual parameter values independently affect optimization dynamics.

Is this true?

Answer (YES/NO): NO